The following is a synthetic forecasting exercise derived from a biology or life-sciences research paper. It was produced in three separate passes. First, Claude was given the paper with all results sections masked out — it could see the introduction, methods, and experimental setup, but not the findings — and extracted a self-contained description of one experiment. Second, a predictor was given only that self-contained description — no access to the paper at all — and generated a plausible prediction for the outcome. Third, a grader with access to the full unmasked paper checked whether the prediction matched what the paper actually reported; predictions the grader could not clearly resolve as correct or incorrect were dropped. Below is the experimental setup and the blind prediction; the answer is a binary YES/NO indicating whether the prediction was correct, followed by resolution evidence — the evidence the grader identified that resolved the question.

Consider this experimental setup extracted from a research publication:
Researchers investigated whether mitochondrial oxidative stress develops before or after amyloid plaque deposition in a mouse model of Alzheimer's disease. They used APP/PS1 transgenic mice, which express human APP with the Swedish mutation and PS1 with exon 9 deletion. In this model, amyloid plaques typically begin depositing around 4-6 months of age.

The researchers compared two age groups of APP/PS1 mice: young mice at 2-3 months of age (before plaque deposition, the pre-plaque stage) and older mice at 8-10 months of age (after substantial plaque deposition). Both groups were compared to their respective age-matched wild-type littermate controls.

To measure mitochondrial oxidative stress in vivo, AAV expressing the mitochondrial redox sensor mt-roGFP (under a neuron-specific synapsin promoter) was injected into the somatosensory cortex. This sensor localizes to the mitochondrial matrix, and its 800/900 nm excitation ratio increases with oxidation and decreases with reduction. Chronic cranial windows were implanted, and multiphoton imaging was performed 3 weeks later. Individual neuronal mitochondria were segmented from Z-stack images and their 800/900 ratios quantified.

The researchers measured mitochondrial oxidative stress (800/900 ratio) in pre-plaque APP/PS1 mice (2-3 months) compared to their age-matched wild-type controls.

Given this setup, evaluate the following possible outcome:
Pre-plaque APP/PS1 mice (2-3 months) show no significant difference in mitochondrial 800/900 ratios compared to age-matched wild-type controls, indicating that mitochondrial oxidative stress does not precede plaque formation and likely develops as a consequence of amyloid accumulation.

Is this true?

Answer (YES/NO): YES